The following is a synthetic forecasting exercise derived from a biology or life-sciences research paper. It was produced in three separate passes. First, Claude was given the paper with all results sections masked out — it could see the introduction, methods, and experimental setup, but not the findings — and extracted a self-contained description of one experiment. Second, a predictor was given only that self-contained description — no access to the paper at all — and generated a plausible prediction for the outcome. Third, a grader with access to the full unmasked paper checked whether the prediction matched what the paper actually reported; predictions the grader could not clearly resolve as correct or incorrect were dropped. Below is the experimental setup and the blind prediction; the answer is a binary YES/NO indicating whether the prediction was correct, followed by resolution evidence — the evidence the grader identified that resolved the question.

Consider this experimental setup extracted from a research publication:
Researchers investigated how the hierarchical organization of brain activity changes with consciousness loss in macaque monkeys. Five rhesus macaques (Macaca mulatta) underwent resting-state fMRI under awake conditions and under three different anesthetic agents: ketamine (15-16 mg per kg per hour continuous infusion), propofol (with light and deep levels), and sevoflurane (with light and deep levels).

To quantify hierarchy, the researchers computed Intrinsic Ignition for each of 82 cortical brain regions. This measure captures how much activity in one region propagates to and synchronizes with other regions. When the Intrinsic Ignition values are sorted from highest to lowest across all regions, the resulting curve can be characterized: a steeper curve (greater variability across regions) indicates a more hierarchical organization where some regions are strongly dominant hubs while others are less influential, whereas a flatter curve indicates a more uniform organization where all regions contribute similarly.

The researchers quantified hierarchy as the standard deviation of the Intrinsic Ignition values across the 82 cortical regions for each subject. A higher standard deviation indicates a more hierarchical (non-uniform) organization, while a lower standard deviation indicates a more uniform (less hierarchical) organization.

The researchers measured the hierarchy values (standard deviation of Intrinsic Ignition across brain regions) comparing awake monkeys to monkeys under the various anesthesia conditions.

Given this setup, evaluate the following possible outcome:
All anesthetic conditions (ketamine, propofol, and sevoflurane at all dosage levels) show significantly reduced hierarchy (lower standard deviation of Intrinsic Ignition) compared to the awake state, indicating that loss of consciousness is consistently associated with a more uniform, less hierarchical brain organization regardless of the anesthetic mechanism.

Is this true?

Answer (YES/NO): NO